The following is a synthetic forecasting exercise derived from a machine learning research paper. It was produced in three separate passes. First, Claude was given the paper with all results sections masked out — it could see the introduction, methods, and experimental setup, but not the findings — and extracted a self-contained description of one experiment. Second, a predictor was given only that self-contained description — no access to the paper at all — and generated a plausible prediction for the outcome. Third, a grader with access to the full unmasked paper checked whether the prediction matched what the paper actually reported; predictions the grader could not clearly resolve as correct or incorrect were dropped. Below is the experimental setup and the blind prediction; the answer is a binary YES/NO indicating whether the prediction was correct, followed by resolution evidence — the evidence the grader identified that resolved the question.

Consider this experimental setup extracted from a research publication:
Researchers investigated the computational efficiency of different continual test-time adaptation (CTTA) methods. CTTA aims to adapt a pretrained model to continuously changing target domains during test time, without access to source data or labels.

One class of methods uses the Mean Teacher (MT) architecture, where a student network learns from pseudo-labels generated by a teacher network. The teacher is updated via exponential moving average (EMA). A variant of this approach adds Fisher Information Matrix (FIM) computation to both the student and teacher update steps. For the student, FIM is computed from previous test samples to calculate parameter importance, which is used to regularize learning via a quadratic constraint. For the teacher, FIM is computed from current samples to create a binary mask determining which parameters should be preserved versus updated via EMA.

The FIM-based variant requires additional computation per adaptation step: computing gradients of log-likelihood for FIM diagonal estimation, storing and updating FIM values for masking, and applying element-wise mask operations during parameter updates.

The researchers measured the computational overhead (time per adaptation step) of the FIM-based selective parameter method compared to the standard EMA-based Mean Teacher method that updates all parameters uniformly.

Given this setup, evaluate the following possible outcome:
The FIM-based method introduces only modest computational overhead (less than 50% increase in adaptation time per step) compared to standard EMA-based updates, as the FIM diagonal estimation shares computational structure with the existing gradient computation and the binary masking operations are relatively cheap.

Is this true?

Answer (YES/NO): YES